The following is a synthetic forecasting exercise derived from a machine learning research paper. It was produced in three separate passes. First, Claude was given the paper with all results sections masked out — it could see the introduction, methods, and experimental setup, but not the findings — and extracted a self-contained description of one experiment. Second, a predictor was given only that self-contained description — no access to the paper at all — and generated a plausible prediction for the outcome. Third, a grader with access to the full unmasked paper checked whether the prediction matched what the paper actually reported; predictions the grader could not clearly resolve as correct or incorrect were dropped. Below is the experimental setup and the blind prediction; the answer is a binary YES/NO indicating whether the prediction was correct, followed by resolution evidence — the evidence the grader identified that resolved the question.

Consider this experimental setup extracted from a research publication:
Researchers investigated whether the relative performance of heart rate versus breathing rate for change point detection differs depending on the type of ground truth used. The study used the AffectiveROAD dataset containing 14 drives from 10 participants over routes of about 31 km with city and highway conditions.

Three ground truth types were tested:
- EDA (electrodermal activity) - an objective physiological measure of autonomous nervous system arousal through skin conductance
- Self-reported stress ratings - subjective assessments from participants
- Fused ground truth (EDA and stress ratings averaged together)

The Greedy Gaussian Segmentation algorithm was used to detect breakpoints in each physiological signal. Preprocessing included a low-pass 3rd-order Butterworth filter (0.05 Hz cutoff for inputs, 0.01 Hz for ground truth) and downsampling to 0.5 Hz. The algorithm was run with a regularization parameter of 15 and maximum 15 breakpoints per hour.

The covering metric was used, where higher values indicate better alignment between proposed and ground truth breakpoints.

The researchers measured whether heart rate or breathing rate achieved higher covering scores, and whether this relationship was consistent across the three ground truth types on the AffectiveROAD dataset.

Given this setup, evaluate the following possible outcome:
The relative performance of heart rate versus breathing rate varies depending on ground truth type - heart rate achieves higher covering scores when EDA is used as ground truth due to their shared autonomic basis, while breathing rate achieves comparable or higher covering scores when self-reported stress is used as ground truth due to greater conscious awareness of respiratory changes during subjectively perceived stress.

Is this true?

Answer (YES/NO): NO